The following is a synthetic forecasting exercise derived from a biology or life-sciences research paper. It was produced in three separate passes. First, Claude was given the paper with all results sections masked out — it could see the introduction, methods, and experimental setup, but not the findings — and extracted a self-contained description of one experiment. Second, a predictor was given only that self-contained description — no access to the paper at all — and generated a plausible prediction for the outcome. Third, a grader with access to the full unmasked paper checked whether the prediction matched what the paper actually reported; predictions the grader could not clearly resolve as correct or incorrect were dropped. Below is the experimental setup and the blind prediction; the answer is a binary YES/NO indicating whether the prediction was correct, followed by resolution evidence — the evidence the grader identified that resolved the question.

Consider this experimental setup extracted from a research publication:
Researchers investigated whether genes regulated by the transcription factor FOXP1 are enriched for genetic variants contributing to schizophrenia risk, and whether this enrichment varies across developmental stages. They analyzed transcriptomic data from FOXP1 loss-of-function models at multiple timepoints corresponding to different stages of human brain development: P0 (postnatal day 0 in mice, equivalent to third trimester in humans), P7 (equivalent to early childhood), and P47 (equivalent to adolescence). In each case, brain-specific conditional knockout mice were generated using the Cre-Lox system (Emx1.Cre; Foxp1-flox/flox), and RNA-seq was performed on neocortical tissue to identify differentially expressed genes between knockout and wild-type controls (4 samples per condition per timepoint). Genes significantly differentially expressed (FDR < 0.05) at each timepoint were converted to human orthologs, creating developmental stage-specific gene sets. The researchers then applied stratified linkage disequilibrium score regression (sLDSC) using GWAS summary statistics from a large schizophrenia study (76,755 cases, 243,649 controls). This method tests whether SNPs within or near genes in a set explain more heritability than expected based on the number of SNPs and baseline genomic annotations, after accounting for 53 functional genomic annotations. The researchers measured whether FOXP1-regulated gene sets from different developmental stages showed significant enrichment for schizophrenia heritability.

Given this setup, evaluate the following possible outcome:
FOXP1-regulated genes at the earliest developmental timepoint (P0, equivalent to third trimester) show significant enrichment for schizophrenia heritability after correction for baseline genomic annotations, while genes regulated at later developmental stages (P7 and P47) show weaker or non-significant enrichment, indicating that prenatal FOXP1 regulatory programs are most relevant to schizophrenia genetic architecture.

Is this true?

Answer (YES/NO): NO